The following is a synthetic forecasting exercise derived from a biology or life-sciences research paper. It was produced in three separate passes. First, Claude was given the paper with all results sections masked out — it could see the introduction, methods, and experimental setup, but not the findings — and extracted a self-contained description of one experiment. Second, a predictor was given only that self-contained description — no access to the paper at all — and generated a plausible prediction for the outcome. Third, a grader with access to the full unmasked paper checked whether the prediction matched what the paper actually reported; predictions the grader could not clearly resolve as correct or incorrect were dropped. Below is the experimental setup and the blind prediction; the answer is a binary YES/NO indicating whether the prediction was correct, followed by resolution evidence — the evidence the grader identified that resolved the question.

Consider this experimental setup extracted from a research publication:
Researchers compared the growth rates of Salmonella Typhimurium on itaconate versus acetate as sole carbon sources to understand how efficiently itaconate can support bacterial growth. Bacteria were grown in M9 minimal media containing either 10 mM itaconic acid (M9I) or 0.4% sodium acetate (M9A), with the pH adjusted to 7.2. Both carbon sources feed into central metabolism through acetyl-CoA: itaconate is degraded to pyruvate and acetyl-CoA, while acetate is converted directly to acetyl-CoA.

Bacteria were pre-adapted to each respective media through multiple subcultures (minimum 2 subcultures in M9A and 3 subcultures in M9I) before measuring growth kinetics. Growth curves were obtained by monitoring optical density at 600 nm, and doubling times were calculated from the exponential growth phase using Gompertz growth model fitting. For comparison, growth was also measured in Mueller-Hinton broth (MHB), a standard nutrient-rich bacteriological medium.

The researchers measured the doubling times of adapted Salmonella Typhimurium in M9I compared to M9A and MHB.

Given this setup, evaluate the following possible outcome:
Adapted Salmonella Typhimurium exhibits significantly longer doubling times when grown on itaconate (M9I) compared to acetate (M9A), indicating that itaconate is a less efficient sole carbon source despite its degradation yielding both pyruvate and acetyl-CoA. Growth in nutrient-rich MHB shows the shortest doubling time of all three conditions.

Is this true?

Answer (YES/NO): YES